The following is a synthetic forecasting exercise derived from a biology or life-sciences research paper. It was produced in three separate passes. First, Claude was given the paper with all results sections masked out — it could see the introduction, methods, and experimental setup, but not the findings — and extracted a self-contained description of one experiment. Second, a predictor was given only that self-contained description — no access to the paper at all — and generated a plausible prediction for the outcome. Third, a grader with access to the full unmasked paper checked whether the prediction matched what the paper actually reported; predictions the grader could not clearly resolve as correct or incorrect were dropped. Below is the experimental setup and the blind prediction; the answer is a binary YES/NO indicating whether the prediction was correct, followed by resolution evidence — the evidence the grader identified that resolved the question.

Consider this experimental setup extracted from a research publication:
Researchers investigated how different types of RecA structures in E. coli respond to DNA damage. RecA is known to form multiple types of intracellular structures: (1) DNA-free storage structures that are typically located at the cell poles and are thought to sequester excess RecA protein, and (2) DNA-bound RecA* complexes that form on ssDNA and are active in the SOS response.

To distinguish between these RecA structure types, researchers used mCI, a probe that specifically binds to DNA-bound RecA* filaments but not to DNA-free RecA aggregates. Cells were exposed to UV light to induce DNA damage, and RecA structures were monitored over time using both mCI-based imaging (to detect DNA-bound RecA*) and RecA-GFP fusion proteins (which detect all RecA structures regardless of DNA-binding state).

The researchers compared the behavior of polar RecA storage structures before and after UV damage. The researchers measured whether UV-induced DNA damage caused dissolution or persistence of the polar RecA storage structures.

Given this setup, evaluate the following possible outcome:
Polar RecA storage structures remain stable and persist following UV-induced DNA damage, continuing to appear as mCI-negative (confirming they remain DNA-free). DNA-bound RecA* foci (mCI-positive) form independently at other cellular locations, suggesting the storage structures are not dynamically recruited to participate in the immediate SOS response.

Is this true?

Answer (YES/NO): NO